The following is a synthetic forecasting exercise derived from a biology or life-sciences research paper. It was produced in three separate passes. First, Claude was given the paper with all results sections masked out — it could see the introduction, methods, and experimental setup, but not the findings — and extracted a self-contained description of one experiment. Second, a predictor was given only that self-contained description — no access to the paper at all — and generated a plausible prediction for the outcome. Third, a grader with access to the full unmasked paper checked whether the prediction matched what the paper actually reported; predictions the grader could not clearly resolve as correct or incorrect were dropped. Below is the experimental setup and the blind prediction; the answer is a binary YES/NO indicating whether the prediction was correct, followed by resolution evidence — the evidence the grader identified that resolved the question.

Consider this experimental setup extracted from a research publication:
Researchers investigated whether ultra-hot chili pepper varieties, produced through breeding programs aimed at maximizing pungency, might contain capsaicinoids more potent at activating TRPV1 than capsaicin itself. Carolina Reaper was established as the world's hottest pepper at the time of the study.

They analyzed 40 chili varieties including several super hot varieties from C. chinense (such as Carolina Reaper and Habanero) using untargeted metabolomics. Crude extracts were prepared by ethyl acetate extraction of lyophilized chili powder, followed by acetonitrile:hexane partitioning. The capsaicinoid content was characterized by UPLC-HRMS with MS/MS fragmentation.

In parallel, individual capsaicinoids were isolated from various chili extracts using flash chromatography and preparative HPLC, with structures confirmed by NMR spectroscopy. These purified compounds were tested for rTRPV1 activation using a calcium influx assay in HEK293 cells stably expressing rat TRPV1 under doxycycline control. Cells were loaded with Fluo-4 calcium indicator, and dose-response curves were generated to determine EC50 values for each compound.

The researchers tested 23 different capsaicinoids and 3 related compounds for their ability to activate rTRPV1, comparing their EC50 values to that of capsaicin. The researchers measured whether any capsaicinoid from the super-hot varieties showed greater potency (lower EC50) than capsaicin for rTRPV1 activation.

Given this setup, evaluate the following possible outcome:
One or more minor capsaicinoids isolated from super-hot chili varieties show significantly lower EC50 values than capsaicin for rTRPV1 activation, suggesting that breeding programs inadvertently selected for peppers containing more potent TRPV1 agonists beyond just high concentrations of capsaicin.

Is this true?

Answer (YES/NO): NO